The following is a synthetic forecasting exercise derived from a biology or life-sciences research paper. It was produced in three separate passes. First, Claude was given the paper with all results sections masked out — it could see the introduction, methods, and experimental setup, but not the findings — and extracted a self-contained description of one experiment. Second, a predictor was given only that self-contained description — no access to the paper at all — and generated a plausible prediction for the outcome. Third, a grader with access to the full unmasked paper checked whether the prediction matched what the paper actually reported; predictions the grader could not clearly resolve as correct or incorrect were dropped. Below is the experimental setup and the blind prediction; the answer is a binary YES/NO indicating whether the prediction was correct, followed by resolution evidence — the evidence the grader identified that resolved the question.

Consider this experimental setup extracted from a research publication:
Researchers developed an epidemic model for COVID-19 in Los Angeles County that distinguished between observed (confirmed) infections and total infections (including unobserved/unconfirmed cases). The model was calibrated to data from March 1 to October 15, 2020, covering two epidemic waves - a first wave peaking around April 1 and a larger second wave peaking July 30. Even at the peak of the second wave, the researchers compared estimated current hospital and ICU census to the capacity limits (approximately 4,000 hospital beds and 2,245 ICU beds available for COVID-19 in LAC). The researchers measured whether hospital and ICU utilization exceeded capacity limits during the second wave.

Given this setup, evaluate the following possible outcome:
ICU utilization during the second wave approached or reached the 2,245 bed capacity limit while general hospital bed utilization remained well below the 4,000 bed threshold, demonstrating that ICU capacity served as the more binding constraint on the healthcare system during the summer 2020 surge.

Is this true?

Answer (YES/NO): NO